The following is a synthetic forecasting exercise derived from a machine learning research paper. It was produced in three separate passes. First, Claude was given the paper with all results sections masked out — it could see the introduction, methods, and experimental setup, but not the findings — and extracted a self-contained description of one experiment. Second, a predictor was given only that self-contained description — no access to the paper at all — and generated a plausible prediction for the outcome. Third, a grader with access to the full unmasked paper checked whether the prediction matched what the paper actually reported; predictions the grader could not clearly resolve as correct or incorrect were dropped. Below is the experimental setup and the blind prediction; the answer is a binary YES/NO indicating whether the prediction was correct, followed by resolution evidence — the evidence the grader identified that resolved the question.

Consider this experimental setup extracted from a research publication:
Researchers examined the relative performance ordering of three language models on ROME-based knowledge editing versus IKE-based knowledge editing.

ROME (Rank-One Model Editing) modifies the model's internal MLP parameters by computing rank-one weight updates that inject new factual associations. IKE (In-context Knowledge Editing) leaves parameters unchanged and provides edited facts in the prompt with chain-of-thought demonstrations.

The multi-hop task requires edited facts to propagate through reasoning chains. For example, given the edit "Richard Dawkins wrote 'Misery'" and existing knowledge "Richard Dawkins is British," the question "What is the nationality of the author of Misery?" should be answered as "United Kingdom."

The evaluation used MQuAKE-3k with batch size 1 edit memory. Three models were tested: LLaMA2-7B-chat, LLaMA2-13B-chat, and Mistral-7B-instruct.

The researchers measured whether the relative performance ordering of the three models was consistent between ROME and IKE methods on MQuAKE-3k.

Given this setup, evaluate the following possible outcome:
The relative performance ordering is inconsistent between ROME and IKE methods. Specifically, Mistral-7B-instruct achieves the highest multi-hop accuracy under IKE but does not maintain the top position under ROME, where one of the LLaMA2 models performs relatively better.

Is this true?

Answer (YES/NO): NO